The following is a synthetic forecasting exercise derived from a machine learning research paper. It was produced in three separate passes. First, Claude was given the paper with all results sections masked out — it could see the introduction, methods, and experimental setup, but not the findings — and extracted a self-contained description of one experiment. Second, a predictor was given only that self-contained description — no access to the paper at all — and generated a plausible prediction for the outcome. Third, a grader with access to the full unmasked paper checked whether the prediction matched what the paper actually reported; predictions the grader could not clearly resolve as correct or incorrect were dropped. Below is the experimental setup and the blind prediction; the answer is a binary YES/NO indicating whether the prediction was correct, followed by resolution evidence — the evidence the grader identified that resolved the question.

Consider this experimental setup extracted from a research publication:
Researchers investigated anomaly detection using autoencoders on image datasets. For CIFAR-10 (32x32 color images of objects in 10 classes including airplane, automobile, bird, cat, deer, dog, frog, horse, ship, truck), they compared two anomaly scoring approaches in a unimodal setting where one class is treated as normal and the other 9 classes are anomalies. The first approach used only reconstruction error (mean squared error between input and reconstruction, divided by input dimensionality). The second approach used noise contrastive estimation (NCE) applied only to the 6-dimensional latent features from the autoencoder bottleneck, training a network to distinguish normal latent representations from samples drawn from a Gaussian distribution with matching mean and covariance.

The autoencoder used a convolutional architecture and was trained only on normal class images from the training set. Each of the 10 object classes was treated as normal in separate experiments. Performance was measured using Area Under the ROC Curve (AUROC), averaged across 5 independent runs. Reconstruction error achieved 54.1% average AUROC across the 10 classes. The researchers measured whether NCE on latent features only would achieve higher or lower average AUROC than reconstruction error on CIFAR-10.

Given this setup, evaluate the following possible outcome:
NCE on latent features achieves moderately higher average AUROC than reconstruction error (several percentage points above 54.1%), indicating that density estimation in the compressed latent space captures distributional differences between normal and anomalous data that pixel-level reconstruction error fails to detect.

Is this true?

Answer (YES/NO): NO